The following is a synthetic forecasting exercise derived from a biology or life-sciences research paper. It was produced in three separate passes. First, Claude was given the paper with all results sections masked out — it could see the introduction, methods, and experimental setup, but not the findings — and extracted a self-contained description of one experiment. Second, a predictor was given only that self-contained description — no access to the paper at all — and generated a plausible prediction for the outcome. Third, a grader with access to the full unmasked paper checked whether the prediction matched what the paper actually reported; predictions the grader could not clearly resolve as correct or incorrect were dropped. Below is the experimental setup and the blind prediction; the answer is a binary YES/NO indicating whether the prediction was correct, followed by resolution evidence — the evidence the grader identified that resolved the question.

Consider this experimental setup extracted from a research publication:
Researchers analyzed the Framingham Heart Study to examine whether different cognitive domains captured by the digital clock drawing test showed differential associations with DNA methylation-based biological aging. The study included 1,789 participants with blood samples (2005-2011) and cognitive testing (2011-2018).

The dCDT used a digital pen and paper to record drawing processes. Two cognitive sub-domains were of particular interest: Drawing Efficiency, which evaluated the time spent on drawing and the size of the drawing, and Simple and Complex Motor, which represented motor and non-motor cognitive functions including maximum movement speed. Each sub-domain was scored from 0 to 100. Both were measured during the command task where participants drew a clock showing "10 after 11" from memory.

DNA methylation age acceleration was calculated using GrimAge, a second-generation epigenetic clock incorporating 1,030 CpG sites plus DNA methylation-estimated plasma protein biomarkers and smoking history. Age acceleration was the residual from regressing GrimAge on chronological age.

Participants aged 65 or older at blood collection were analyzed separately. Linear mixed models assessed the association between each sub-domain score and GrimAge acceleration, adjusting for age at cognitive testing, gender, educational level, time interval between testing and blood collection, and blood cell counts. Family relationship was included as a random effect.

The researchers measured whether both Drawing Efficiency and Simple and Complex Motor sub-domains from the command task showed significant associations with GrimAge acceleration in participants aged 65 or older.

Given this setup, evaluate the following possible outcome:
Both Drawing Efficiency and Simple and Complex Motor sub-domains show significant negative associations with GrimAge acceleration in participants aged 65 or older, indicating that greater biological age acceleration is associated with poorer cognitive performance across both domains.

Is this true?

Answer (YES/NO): NO